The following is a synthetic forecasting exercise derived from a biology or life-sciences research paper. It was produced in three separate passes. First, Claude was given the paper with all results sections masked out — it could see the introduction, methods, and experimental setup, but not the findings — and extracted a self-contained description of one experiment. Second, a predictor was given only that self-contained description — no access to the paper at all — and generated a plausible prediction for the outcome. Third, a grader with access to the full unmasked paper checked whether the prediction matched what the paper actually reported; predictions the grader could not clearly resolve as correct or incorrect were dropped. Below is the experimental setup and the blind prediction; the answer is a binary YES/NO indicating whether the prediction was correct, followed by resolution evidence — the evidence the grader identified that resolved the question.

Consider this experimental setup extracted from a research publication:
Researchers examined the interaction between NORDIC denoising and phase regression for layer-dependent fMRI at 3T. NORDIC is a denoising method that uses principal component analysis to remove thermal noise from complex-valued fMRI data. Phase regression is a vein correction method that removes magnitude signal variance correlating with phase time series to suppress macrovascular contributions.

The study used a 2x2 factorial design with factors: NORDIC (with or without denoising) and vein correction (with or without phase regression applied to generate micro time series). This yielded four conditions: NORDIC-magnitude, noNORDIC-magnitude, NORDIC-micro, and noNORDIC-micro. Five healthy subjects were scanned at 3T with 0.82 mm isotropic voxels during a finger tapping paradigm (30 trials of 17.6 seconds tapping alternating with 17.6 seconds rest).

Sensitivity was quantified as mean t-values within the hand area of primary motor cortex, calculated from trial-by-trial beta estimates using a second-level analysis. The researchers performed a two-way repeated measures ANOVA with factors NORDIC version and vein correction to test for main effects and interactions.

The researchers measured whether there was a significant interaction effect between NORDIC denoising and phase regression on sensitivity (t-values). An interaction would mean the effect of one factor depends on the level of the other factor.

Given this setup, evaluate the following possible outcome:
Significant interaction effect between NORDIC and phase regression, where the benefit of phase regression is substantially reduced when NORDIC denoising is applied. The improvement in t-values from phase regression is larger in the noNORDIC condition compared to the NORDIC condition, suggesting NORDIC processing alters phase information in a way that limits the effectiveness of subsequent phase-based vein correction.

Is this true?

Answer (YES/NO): NO